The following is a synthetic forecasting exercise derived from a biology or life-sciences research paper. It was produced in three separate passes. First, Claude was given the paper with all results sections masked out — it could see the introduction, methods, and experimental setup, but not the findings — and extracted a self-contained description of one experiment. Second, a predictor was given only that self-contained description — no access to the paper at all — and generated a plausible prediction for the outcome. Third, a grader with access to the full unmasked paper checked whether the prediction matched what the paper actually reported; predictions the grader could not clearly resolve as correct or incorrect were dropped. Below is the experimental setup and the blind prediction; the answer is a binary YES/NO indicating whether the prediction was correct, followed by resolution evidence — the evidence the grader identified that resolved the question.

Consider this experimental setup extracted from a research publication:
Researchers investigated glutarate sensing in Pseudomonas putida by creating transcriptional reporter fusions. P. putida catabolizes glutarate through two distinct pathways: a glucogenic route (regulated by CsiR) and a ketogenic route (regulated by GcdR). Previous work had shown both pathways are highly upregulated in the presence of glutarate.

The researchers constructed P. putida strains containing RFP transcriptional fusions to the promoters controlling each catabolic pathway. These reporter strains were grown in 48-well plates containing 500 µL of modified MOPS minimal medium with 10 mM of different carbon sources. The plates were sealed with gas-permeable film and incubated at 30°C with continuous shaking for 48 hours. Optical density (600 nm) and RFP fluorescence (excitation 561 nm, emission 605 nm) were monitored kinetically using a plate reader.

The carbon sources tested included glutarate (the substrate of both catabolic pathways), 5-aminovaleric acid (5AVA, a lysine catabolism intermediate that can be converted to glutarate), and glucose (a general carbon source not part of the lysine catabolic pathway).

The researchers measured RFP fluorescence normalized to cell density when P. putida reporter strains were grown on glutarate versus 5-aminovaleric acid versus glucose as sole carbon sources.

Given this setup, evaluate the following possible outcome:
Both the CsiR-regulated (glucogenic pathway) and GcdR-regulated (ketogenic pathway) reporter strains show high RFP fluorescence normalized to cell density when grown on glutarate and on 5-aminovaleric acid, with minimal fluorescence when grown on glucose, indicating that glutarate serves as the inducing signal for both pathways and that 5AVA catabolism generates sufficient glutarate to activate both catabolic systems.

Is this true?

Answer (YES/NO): NO